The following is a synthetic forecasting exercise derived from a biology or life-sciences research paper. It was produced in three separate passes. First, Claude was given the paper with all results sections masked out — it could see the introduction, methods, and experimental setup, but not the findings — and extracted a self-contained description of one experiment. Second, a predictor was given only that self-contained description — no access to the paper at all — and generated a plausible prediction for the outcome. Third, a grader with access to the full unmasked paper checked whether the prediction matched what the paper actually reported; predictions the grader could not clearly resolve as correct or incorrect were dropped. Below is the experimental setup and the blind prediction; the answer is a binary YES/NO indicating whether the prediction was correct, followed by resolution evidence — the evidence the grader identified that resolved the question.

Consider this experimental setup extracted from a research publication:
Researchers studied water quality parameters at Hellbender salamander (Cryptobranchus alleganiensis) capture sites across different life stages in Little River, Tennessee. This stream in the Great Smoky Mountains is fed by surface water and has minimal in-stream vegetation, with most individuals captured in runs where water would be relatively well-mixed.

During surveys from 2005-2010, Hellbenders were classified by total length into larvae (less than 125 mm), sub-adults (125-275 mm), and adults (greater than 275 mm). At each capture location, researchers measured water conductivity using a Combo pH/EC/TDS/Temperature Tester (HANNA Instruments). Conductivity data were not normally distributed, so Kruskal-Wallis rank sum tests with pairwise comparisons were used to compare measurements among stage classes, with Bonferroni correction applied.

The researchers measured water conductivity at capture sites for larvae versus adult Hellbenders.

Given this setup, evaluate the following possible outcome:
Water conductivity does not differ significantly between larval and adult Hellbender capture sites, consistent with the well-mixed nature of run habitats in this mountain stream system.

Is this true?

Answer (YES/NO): NO